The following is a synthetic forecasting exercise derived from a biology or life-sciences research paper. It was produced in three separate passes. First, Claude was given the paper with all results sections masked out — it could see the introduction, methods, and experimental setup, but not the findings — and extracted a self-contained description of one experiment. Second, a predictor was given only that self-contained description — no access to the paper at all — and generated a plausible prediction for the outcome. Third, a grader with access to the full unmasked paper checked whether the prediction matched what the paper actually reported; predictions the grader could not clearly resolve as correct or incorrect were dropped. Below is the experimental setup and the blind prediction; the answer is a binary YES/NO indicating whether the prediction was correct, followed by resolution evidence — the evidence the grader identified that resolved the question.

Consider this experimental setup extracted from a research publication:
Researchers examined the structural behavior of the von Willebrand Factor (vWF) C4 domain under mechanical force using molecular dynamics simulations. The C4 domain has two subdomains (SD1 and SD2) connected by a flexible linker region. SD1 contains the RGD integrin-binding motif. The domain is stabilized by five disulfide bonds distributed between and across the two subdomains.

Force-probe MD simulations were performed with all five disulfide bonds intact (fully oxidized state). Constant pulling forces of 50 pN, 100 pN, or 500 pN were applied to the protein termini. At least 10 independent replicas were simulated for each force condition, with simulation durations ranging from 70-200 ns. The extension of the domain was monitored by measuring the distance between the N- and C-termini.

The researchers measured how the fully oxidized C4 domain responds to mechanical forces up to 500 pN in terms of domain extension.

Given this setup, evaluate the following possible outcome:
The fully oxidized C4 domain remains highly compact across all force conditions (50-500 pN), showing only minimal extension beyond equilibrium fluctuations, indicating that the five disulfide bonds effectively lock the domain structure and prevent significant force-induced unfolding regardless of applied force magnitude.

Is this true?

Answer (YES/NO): YES